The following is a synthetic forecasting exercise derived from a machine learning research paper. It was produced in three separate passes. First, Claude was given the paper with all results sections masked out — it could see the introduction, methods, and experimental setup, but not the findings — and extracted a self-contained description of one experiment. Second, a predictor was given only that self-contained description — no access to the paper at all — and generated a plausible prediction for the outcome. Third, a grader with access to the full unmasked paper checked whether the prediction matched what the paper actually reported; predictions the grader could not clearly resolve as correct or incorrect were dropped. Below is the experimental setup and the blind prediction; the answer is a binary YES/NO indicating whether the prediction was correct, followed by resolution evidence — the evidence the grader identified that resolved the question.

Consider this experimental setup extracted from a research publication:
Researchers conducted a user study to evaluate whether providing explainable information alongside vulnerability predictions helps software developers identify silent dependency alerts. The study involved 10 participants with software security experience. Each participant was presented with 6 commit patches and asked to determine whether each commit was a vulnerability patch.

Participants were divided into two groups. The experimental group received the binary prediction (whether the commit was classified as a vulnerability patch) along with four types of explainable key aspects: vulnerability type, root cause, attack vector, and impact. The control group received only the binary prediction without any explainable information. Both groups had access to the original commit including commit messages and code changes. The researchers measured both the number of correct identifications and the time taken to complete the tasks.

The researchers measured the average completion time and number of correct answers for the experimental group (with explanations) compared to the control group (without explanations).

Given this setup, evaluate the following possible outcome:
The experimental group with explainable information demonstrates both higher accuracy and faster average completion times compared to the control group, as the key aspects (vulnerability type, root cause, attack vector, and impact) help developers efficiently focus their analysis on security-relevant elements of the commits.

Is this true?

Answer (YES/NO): YES